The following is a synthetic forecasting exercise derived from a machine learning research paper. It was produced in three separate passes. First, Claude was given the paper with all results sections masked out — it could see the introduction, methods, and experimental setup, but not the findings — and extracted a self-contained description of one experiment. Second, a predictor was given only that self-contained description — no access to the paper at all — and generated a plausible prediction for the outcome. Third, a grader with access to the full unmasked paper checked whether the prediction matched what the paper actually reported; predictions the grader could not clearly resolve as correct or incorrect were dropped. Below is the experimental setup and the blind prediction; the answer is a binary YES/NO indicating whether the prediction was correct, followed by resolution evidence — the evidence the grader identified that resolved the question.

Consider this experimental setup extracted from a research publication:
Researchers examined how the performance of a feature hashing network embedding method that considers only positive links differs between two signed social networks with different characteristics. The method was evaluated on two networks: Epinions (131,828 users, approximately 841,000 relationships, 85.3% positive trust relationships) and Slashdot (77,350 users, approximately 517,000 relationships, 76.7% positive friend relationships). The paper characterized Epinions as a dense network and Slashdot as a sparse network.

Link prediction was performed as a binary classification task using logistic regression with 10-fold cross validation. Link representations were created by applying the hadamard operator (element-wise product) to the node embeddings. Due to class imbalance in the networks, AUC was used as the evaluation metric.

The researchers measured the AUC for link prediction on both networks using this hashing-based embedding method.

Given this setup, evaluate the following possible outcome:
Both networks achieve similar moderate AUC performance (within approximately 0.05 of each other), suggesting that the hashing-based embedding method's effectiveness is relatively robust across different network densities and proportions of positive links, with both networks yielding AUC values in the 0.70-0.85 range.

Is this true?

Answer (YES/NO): YES